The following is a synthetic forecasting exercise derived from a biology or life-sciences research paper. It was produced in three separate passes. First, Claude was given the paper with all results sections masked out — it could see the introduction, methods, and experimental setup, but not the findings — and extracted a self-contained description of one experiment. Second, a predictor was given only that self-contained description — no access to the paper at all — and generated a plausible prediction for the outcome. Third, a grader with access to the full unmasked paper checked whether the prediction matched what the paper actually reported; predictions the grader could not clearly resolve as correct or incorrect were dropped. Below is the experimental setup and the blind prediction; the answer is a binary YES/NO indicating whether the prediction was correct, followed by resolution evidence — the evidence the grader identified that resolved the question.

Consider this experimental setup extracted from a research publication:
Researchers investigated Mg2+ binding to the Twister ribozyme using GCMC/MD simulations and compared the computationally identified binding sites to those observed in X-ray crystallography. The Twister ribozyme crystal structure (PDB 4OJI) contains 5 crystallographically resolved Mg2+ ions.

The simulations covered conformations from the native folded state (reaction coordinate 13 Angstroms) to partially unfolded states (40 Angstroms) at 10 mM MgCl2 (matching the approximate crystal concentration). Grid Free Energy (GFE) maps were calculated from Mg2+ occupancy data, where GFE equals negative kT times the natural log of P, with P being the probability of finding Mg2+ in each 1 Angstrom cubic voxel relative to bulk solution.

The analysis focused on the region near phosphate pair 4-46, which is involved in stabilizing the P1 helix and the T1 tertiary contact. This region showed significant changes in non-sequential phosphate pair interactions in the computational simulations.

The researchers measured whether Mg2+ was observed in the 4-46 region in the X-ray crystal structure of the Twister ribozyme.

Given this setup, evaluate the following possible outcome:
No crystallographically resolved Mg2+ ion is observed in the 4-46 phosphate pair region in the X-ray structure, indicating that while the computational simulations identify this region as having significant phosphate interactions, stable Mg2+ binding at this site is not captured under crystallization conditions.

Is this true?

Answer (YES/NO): YES